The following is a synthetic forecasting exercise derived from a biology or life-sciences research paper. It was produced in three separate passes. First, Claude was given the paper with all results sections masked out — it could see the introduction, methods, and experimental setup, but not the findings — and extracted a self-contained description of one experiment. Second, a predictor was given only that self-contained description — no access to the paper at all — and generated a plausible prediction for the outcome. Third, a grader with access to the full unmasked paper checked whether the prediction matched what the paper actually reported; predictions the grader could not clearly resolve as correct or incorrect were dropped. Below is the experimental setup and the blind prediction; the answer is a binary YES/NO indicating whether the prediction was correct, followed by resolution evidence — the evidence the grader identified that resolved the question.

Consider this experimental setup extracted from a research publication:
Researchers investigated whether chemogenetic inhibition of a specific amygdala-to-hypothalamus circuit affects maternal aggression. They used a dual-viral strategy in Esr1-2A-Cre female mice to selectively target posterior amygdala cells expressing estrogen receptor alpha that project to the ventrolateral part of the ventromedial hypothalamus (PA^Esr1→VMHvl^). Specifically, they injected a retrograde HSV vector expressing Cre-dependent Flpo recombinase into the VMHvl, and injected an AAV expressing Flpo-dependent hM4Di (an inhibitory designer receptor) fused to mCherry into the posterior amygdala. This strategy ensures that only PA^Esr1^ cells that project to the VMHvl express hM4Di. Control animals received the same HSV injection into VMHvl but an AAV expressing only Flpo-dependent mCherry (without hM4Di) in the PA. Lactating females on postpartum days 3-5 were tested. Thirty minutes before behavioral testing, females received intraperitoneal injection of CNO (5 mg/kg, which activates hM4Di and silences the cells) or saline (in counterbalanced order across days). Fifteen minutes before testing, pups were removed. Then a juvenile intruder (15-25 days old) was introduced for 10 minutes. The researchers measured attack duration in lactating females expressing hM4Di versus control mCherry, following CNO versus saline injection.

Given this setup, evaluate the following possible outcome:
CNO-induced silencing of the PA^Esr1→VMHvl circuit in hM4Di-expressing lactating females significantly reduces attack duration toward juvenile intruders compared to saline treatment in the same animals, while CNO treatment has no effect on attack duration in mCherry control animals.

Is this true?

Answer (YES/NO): YES